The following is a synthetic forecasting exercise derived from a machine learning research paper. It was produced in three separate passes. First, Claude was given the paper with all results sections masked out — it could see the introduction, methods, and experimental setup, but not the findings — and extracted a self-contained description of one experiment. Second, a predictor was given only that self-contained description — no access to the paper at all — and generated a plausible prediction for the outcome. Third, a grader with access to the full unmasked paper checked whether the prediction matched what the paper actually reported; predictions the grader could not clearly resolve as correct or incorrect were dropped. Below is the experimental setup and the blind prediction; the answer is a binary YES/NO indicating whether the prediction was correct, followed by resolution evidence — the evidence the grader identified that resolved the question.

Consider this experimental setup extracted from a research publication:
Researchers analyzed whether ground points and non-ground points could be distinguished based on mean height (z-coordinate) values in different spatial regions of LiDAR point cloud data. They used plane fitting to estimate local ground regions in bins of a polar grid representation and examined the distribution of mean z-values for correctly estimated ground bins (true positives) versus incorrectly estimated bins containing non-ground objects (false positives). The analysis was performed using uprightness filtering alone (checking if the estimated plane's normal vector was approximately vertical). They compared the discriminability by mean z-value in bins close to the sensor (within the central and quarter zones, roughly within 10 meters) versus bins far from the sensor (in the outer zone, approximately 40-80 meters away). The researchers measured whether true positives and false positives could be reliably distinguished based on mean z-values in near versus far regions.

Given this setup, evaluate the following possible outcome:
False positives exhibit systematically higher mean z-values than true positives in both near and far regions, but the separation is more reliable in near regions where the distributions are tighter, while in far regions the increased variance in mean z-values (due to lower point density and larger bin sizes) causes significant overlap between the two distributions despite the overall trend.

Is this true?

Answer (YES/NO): NO